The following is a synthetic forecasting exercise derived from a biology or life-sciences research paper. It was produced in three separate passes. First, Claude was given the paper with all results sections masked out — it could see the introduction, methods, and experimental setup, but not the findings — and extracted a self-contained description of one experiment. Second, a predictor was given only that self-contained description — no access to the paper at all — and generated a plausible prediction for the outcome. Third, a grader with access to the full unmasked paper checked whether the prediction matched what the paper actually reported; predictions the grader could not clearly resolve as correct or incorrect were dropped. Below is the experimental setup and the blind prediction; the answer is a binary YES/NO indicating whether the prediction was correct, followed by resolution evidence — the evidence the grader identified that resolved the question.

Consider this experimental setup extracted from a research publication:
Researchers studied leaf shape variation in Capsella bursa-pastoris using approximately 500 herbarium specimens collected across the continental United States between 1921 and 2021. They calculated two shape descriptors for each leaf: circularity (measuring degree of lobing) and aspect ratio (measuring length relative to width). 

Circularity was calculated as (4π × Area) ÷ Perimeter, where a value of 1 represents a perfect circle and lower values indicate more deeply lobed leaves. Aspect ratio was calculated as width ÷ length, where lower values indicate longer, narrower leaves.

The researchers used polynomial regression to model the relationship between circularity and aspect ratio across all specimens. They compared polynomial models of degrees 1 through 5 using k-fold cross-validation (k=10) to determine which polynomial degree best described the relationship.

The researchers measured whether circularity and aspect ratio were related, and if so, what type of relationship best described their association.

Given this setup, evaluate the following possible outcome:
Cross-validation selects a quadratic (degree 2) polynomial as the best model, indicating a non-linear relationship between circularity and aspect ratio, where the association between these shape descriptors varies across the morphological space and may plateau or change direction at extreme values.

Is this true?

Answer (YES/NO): YES